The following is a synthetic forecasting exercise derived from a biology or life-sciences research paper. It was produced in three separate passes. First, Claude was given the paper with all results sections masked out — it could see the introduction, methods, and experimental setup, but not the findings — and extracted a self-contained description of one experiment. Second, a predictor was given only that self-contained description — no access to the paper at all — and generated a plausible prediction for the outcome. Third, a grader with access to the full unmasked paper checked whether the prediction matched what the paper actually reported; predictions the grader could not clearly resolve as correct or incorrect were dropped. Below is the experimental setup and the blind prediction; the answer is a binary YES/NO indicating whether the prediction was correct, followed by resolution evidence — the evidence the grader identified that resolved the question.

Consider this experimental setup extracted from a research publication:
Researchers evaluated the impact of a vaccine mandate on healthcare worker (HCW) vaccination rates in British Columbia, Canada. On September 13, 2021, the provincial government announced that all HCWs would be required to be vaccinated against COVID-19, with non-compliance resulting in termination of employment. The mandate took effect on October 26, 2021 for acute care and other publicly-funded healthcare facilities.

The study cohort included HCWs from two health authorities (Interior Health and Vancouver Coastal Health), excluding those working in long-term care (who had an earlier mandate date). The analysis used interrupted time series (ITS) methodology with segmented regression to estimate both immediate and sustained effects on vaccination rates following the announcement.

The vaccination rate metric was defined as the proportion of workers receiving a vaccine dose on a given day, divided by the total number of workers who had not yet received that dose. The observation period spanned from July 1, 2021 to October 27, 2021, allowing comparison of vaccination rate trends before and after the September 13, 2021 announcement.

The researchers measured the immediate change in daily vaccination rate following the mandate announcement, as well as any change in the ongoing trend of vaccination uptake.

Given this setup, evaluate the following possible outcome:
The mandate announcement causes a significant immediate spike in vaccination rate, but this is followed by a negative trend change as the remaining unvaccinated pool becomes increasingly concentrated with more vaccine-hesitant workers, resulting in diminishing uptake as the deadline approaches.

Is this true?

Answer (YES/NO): YES